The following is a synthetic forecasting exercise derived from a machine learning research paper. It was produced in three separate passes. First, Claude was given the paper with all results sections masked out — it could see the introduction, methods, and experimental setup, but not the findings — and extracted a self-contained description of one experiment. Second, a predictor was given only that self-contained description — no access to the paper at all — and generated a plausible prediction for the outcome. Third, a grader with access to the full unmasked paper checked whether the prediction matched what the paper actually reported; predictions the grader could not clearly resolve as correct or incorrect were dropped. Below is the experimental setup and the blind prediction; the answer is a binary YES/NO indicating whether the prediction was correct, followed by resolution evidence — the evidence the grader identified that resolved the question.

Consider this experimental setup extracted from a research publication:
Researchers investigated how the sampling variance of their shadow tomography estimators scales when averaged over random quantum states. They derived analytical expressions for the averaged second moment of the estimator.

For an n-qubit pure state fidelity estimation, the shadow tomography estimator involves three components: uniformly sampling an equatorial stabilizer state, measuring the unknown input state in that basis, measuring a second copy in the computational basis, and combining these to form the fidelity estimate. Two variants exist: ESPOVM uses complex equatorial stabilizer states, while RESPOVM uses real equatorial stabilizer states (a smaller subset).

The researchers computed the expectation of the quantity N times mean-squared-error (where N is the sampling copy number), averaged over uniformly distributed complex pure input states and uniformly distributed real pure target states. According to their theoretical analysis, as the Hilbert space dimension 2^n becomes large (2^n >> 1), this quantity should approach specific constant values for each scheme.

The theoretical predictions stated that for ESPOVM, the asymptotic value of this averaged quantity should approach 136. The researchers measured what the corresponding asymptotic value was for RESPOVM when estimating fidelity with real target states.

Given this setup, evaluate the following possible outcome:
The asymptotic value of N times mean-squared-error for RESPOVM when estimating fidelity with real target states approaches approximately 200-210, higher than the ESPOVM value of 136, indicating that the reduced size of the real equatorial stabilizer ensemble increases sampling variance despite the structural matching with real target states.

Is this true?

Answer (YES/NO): NO